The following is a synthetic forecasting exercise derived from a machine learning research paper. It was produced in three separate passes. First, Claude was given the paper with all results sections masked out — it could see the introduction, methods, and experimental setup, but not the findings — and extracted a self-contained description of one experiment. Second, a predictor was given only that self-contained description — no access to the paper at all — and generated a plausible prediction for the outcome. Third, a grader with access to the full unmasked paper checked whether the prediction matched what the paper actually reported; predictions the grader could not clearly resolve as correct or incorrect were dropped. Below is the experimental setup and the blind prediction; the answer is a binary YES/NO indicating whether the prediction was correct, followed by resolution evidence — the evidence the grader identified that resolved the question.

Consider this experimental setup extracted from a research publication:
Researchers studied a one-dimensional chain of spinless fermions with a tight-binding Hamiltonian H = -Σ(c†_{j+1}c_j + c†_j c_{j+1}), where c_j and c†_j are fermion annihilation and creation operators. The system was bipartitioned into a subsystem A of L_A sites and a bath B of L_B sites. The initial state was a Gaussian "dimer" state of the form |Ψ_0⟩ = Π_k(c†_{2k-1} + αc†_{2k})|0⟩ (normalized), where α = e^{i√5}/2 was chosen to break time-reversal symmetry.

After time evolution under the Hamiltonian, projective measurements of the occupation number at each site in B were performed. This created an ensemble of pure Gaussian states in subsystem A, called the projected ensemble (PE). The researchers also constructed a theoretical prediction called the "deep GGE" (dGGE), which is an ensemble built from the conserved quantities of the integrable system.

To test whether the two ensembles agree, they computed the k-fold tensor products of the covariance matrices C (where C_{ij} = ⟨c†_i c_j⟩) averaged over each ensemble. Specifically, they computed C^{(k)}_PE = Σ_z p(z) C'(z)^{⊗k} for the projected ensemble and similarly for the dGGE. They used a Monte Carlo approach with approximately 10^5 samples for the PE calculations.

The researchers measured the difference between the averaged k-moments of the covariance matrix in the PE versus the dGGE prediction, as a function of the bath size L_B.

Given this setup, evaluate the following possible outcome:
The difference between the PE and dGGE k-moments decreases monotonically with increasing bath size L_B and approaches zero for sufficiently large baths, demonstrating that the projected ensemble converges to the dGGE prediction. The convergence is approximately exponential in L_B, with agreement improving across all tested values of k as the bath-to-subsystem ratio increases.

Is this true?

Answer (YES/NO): NO